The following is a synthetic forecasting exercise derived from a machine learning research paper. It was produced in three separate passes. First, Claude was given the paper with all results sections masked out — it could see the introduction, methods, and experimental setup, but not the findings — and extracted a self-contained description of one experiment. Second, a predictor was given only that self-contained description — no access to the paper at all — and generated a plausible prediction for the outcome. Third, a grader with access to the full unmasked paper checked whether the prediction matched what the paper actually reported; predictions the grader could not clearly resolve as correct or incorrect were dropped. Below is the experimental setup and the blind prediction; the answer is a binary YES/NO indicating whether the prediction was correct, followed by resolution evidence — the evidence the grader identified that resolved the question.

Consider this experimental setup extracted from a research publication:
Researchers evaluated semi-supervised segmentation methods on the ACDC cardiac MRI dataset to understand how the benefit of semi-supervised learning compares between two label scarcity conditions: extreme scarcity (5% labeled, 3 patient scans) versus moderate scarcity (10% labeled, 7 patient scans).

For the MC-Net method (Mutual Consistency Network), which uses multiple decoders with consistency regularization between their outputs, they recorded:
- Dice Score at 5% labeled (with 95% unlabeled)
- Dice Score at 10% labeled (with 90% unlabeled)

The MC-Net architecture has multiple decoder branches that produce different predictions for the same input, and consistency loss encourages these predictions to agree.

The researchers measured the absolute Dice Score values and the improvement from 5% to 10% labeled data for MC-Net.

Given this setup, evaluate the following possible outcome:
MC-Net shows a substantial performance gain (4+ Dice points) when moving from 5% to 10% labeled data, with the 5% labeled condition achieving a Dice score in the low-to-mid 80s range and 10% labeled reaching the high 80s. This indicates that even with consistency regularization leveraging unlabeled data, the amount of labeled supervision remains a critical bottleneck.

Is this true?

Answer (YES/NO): NO